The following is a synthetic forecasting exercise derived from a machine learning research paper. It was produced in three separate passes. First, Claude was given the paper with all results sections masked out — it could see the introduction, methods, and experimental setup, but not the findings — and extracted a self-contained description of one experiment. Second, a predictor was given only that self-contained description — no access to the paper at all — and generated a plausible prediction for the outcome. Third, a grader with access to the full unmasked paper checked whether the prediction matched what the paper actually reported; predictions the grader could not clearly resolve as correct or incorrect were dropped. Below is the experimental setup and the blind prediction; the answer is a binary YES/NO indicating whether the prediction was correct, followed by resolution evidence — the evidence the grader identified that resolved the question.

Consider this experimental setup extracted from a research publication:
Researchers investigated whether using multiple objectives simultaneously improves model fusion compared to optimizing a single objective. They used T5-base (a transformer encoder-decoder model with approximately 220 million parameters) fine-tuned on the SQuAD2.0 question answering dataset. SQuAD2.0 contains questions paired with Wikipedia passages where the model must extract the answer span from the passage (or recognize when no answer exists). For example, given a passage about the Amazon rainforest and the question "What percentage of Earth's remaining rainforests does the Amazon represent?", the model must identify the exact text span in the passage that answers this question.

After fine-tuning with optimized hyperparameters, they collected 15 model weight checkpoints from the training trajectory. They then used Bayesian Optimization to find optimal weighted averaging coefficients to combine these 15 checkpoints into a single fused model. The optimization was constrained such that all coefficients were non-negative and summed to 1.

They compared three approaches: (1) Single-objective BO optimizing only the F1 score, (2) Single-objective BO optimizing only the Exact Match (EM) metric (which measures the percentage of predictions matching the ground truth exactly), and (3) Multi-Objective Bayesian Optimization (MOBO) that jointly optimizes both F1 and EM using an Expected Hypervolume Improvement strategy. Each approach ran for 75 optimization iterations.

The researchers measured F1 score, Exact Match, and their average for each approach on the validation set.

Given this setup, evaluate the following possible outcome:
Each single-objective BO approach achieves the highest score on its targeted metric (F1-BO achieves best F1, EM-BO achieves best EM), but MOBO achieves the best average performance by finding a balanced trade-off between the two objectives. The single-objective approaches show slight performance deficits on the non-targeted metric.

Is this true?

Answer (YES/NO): YES